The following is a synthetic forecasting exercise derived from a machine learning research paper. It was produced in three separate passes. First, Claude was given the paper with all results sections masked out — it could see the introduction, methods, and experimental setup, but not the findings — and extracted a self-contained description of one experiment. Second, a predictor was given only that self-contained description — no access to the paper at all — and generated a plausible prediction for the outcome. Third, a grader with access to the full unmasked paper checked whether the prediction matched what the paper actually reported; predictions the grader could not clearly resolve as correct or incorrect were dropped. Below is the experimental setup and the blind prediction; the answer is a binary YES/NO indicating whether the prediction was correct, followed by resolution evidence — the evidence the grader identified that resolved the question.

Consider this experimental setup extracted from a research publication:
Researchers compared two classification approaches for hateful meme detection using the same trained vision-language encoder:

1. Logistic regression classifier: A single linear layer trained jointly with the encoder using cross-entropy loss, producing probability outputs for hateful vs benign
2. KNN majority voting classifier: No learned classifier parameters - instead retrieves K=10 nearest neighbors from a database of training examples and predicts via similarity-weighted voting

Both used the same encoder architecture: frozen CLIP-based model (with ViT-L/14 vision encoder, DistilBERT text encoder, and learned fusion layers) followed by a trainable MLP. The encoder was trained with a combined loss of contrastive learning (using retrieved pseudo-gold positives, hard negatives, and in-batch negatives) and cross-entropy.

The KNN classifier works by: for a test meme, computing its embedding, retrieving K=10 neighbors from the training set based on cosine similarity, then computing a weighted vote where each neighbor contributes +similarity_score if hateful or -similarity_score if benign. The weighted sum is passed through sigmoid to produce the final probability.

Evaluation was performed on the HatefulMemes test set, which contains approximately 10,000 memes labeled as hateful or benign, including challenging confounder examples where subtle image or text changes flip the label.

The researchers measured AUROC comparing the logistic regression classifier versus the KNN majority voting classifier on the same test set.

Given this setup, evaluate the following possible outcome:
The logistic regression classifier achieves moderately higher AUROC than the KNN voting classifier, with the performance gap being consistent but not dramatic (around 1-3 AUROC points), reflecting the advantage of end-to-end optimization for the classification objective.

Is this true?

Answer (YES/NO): NO